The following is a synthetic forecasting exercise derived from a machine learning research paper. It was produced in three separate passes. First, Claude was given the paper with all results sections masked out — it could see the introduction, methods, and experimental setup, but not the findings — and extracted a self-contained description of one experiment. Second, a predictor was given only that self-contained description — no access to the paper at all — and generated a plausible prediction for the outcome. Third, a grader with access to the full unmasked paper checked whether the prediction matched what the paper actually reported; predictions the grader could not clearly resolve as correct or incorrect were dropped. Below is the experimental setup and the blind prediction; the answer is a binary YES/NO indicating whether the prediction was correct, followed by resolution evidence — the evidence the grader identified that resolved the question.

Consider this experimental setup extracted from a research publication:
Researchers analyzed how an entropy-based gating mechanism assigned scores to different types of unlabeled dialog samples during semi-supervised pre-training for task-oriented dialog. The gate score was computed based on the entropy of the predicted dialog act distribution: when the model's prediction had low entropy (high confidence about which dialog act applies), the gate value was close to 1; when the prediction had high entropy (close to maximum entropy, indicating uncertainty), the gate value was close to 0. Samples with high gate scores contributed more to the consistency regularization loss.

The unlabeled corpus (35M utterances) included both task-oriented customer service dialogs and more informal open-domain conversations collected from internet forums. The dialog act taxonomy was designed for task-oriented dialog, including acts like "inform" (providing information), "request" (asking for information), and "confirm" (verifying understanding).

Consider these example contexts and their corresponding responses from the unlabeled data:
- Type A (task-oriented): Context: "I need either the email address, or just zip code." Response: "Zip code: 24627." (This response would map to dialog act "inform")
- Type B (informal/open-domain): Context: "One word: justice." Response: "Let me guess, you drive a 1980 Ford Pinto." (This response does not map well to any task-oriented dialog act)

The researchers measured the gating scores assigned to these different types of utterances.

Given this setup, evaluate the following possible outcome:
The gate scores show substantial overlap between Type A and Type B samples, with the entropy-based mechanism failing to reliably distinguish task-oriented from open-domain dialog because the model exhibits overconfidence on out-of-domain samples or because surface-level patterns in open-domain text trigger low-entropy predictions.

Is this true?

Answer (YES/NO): NO